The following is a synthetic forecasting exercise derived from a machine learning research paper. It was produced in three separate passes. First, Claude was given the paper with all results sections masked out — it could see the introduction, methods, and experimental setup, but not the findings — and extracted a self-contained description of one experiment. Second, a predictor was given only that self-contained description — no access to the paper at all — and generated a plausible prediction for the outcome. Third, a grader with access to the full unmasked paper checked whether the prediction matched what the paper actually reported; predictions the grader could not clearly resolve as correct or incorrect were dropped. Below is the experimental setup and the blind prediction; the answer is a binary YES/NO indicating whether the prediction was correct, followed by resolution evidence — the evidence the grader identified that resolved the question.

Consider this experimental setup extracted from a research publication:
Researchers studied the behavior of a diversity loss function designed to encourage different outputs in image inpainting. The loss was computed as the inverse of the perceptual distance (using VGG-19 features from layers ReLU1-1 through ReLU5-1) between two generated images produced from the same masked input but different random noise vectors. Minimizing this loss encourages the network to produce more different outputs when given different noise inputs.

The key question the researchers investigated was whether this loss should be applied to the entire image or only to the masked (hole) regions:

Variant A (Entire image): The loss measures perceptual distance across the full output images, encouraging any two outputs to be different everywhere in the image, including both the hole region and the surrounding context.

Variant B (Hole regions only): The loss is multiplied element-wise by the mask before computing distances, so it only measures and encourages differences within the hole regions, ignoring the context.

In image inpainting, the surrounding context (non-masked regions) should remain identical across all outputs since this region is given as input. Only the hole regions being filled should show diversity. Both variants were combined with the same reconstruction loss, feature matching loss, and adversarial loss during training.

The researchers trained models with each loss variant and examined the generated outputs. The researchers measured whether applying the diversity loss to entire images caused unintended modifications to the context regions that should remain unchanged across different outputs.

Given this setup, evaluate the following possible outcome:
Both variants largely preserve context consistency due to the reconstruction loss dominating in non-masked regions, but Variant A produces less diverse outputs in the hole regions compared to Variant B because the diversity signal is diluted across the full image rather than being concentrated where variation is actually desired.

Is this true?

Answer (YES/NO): NO